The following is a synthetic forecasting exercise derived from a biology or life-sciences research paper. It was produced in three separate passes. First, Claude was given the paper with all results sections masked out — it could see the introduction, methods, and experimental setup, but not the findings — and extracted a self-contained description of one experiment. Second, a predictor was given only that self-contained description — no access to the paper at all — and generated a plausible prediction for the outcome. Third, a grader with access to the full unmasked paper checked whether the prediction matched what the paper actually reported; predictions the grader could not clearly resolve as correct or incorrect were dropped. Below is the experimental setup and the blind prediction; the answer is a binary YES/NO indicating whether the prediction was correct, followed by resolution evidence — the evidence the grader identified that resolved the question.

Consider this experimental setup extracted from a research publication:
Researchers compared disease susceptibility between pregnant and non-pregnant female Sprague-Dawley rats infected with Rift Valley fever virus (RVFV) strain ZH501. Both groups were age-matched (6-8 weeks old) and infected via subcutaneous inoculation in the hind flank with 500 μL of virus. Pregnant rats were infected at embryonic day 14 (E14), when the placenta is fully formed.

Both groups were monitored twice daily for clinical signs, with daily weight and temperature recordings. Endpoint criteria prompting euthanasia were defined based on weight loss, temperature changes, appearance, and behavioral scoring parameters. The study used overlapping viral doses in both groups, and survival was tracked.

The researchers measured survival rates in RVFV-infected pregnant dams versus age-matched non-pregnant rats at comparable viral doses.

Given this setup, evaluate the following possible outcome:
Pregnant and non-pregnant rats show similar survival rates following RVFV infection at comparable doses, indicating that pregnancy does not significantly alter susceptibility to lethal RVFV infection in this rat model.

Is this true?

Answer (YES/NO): NO